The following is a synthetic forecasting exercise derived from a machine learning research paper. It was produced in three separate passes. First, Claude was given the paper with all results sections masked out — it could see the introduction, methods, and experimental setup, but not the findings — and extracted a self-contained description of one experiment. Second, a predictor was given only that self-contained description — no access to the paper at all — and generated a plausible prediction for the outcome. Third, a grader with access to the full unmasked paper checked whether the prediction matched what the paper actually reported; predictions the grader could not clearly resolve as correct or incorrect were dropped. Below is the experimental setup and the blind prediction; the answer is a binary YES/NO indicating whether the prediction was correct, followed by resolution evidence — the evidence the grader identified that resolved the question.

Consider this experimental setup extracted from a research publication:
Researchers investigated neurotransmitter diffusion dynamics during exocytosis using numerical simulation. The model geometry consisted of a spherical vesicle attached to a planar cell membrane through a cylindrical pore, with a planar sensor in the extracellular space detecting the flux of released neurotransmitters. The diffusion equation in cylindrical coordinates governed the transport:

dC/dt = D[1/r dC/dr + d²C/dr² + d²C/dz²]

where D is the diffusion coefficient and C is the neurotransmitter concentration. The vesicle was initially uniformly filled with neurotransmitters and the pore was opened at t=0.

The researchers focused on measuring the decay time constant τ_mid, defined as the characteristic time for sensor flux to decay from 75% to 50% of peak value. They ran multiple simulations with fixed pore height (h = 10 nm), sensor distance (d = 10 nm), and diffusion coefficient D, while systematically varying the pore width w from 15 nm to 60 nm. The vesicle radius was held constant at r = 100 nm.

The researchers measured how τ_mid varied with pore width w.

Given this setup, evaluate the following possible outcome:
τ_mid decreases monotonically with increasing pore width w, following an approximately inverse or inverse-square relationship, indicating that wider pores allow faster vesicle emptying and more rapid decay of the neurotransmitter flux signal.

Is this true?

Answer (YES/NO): YES